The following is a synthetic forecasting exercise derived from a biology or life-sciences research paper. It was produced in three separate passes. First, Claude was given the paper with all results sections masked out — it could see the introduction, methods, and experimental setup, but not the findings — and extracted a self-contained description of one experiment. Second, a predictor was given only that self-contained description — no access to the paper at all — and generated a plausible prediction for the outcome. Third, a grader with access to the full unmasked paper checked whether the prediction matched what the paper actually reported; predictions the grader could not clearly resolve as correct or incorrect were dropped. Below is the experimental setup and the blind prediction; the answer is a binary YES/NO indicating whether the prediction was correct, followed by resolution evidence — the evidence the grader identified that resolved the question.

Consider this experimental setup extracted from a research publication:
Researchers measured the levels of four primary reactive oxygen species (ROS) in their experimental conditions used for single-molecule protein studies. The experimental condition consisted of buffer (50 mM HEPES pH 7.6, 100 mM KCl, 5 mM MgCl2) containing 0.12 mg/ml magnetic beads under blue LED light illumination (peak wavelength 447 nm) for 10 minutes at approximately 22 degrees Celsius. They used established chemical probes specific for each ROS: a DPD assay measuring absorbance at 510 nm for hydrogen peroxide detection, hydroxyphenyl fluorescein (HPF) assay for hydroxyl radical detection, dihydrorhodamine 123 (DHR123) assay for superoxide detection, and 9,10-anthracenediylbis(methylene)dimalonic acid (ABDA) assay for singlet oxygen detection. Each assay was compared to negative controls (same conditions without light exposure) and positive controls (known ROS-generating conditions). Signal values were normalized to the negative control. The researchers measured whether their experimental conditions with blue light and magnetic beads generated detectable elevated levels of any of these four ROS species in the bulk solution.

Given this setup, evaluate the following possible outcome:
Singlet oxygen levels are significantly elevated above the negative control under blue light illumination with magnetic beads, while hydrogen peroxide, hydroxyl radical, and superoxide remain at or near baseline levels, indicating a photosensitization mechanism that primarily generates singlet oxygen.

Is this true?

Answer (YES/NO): NO